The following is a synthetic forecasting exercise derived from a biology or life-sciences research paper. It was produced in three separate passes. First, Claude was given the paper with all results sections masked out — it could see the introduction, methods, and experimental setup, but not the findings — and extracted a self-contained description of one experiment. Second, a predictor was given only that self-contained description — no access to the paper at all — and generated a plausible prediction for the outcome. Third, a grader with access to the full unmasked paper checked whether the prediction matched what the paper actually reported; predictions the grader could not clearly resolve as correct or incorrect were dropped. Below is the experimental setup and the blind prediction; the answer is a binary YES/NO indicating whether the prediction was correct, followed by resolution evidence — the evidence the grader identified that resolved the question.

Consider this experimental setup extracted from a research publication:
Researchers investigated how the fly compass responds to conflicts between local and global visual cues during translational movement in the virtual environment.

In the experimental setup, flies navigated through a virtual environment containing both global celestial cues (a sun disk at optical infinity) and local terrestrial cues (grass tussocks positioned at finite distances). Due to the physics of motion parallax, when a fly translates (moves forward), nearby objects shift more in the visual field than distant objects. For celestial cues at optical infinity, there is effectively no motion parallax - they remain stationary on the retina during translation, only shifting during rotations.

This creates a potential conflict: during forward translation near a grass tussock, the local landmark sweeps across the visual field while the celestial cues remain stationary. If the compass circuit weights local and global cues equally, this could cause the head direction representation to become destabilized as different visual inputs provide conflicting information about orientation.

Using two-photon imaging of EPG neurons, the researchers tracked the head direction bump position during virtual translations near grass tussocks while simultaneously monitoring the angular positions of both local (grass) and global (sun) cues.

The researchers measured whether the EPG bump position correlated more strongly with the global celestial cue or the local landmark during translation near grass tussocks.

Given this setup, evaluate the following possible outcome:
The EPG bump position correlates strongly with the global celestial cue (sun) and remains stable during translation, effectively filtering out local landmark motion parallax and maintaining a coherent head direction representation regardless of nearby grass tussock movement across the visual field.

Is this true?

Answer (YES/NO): YES